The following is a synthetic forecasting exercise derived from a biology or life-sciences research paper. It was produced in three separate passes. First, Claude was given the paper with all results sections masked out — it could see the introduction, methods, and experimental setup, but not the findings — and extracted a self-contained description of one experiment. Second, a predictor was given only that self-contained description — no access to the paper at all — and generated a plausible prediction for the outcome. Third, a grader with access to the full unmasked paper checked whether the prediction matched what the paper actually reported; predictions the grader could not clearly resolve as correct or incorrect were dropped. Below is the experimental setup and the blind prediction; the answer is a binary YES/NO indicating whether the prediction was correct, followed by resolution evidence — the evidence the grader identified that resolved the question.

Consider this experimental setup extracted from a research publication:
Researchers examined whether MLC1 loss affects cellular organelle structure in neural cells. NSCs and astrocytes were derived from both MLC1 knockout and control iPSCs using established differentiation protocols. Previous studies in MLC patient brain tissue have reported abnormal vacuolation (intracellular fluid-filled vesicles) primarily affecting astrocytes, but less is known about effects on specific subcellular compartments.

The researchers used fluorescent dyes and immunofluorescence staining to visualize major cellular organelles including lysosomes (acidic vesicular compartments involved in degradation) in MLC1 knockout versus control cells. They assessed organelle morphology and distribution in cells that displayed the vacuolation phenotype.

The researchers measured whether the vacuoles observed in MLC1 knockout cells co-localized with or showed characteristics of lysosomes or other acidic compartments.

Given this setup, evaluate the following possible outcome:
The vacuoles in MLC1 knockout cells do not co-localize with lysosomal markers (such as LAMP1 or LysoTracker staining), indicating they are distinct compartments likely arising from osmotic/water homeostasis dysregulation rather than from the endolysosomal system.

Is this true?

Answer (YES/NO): YES